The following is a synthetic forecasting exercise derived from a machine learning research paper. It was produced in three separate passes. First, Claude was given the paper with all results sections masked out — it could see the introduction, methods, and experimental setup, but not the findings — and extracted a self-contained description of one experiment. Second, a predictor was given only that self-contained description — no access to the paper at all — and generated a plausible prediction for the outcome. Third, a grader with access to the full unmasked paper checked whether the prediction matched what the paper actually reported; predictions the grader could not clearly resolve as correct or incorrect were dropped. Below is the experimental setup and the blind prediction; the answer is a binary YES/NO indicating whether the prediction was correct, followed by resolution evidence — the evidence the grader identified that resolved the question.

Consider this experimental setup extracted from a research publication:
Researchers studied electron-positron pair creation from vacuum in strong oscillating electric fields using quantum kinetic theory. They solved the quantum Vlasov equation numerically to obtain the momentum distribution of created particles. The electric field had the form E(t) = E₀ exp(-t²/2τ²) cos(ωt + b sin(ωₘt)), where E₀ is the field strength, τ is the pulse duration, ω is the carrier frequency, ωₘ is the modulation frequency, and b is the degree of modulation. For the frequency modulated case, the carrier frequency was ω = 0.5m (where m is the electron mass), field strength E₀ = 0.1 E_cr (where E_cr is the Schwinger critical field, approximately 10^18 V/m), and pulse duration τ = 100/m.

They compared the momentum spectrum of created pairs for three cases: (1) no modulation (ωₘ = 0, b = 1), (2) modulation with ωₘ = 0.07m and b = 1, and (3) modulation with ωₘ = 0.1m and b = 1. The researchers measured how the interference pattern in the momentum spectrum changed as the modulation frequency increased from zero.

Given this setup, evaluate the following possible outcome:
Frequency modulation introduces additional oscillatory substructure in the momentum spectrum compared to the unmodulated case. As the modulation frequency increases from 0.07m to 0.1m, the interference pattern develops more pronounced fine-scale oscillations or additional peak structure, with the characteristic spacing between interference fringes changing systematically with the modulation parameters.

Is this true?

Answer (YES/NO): YES